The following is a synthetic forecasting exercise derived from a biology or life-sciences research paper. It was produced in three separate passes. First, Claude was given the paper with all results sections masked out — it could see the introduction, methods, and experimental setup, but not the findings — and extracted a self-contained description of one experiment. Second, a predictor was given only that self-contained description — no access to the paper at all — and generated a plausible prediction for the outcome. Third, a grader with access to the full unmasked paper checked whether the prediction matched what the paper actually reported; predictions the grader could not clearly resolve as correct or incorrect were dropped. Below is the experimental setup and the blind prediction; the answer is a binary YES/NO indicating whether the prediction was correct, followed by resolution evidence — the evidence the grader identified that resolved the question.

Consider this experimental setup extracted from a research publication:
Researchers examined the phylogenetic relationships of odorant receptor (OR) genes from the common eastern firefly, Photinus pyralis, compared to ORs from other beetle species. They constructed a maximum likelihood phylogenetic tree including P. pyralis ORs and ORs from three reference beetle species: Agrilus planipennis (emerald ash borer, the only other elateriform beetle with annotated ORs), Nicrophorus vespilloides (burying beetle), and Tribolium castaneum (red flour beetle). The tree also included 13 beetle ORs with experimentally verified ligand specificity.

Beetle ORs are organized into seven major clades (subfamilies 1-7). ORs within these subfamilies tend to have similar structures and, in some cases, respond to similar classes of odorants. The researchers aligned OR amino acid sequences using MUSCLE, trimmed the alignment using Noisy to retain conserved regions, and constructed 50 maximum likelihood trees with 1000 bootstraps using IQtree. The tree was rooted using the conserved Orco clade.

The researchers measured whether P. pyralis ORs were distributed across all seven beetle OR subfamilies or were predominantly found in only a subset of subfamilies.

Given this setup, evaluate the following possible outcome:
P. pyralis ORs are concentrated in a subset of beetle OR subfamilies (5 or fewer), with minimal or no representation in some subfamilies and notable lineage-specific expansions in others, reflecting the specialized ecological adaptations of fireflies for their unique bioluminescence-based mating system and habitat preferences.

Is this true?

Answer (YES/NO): YES